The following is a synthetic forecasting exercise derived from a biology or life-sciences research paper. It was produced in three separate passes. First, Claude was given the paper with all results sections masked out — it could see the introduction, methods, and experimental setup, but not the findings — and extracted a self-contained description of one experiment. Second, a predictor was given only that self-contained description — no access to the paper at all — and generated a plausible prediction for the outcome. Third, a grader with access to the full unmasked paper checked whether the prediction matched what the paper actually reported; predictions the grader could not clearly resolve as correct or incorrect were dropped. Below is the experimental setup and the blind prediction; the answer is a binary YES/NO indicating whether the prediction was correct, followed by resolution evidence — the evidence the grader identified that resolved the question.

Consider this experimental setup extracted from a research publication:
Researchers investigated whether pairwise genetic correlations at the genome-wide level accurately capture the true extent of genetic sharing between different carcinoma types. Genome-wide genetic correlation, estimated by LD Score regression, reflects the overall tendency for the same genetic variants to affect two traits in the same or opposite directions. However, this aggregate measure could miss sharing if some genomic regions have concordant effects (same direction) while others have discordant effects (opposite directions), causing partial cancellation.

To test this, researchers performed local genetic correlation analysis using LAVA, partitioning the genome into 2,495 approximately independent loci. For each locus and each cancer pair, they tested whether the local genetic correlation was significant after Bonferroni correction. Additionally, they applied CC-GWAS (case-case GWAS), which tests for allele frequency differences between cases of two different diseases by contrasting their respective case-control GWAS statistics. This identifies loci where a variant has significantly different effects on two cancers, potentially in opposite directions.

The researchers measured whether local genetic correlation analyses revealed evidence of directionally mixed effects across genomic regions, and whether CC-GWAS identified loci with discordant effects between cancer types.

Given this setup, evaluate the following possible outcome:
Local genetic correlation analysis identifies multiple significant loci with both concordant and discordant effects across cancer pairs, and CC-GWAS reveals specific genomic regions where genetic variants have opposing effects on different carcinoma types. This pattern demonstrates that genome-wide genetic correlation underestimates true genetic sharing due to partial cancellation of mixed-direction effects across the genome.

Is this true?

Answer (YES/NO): YES